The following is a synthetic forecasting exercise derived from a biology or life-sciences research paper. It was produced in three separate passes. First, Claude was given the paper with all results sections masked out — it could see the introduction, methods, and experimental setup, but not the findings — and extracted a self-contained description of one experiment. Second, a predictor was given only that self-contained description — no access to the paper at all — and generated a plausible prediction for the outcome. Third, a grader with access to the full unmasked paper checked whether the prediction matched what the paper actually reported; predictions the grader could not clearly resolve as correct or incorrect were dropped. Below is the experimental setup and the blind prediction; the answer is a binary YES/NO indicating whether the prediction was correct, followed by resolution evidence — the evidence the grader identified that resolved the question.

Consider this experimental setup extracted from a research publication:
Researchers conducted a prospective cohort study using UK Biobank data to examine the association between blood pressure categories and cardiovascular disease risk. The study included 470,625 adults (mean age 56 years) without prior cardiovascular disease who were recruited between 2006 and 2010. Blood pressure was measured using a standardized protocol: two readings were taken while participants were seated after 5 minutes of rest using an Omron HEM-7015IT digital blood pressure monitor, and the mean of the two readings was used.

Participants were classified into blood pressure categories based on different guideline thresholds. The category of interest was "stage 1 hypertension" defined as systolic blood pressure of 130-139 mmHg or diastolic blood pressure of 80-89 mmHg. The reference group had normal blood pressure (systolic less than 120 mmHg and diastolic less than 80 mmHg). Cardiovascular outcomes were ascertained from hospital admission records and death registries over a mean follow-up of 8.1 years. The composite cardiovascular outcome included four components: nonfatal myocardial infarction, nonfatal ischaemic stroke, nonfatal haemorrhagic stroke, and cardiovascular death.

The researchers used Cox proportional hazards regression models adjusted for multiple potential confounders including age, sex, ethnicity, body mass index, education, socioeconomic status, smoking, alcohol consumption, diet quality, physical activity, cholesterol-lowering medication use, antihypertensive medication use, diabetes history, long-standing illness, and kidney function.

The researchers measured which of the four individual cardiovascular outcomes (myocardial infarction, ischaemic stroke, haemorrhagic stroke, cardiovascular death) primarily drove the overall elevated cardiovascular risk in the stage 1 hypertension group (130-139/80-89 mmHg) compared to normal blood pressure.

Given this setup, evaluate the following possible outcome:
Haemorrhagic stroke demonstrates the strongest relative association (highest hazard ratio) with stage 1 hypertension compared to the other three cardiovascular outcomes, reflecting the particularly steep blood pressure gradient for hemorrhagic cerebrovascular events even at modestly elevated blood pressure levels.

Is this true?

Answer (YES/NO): YES